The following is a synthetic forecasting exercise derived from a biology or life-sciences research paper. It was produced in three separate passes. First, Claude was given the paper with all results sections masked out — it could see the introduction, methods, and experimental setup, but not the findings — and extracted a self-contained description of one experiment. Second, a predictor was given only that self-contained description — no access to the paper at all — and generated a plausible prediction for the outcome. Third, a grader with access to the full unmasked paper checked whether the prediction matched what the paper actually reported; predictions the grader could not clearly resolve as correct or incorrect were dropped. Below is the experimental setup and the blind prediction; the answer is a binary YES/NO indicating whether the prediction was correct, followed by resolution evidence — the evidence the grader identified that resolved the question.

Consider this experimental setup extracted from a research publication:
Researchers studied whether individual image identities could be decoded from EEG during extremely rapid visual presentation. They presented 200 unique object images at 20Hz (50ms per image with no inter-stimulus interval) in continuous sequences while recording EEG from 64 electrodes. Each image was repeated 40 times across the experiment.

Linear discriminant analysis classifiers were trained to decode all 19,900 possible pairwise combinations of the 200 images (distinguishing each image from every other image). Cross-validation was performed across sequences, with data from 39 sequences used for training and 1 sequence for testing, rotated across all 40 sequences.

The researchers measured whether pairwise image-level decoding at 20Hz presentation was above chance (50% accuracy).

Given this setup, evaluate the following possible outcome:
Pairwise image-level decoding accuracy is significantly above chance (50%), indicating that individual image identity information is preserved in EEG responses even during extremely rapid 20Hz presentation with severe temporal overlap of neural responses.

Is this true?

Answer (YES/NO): YES